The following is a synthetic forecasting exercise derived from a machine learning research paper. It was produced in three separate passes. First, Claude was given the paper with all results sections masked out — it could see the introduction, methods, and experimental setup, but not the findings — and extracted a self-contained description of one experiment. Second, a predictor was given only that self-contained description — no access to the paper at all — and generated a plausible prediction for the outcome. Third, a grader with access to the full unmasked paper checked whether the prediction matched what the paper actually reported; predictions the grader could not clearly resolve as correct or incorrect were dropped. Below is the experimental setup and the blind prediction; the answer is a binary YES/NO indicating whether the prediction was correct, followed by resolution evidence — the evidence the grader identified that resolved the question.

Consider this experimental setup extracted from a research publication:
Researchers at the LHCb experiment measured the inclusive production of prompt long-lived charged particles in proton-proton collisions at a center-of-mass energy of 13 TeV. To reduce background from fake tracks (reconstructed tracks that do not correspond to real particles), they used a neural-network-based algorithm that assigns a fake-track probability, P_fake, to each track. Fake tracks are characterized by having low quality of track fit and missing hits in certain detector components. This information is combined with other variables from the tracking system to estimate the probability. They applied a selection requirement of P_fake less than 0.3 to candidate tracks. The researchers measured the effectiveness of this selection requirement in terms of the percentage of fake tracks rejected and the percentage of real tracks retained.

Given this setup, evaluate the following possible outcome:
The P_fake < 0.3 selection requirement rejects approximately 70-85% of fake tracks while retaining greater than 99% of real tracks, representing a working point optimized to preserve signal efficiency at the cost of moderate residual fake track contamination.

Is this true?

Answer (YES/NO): NO